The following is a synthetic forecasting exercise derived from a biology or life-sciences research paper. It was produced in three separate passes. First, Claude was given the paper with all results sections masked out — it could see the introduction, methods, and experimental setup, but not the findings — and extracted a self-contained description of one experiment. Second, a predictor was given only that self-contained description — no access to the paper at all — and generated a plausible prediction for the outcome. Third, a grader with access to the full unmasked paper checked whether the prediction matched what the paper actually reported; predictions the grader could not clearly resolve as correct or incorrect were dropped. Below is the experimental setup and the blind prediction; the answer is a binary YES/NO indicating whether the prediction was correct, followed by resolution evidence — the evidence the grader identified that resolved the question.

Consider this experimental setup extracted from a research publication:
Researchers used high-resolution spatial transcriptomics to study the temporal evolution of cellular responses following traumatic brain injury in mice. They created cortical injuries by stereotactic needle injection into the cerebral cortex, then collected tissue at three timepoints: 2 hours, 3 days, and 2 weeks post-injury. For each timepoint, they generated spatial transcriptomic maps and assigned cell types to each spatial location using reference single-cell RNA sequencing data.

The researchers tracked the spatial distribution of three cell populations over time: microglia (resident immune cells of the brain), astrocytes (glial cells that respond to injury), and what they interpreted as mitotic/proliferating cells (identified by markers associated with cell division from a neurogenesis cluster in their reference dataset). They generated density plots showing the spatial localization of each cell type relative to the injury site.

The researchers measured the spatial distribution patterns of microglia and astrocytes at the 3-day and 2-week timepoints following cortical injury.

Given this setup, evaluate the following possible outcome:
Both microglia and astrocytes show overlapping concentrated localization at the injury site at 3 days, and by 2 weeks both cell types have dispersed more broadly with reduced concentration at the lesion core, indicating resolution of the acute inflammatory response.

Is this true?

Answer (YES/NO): NO